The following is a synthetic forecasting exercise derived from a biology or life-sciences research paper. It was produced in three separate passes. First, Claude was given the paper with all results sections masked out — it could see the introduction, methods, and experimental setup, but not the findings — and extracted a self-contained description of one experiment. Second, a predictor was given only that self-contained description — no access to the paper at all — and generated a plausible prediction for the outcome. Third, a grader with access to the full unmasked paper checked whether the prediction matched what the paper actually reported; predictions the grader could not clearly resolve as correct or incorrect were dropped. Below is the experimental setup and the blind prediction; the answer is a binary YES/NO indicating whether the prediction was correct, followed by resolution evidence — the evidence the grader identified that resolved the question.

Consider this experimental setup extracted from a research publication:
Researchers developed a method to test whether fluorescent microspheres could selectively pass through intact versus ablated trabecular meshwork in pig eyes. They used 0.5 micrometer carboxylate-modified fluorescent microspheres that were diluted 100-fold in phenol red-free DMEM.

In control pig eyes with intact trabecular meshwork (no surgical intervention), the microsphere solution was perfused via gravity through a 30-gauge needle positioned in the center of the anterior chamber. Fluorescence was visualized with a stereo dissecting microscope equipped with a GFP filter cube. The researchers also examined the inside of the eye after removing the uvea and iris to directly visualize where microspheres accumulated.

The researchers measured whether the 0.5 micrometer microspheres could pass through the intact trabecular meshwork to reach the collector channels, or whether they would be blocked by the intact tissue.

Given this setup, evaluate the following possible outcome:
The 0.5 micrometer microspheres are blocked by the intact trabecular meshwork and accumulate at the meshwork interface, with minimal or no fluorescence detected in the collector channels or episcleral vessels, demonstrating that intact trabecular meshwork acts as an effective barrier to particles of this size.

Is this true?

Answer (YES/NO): YES